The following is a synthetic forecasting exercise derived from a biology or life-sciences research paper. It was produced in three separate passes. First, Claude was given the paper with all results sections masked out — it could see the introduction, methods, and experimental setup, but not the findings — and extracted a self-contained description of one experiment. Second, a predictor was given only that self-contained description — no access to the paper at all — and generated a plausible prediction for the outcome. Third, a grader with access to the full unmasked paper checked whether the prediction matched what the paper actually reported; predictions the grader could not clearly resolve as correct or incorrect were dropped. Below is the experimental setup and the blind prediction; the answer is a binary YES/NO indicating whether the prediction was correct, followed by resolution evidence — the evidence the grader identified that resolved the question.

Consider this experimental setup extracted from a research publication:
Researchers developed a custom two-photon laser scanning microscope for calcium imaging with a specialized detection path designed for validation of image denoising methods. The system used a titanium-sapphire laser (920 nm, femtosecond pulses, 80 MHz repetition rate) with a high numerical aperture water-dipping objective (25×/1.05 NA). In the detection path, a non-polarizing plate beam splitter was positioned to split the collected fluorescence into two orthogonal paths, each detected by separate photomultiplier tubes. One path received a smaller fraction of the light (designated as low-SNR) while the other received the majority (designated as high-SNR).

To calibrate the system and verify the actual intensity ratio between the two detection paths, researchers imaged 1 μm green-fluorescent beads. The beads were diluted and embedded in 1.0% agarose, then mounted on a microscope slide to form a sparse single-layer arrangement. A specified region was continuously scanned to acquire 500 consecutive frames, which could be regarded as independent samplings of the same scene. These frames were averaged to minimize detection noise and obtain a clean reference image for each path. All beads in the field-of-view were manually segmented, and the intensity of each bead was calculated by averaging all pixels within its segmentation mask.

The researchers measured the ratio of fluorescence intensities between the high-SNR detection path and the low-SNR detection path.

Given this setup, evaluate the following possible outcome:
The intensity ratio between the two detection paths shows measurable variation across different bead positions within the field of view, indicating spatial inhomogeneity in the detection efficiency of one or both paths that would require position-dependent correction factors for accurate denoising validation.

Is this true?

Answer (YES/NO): NO